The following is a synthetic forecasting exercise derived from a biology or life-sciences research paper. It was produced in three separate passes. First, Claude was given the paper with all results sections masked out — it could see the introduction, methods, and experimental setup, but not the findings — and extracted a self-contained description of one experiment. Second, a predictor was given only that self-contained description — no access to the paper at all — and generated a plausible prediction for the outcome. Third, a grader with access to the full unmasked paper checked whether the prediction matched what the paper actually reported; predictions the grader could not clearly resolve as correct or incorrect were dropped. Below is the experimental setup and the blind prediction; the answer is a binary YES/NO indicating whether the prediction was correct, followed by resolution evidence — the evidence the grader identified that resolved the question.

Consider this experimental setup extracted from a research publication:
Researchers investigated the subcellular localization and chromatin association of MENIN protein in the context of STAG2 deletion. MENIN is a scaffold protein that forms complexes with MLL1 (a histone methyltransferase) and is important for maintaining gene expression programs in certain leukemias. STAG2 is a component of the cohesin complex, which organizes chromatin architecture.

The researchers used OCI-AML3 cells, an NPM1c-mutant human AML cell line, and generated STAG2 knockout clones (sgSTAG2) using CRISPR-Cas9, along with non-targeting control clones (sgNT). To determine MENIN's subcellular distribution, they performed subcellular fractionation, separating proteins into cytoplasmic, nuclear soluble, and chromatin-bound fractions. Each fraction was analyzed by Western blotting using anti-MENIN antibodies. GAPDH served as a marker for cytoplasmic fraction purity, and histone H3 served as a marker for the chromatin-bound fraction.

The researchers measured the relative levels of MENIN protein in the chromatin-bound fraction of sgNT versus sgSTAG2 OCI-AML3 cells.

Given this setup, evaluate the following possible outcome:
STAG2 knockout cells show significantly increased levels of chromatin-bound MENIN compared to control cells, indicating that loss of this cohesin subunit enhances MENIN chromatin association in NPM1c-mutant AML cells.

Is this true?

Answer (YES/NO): YES